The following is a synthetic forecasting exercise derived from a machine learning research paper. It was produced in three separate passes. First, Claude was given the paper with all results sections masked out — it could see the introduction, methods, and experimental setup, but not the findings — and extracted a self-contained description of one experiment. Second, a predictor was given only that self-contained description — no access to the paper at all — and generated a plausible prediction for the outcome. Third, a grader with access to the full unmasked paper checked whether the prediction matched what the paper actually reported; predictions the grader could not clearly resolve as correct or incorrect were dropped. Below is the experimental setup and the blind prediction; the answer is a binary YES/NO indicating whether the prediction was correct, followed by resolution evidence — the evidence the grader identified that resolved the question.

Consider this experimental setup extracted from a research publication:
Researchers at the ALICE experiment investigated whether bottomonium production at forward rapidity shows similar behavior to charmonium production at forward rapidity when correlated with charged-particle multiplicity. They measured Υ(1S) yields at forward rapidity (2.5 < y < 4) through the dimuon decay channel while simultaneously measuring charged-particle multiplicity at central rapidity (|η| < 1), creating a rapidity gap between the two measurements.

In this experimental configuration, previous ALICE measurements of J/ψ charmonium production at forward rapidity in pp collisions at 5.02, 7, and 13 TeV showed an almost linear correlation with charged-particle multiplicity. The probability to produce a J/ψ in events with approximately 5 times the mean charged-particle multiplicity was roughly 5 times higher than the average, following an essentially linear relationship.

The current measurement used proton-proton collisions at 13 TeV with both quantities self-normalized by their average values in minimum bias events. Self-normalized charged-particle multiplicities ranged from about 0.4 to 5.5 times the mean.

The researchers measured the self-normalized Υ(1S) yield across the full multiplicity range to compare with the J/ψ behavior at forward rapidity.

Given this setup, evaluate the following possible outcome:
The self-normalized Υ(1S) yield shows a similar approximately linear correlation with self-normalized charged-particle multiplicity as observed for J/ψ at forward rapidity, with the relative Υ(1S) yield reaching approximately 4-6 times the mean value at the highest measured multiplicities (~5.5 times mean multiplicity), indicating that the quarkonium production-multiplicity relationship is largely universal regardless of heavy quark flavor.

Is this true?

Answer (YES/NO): YES